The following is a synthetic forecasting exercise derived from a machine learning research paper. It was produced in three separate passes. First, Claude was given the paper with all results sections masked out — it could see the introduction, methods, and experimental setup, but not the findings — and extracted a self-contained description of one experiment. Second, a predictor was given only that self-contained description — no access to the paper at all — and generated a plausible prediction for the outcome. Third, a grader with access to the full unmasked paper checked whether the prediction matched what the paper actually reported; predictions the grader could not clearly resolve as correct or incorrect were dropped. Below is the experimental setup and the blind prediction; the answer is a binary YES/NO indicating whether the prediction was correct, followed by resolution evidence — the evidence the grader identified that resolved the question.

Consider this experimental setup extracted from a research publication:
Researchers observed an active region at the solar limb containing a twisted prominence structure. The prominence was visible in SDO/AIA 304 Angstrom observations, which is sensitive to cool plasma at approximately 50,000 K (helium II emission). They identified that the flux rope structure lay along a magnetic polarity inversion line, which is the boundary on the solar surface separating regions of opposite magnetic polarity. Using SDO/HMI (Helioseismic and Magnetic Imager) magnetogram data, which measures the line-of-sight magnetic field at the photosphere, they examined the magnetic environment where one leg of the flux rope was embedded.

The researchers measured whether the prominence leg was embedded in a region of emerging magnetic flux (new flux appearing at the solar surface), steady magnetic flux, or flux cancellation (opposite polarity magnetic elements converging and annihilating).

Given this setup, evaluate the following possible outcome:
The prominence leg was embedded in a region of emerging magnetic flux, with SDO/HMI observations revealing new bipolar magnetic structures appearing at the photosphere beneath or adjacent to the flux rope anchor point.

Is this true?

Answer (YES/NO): NO